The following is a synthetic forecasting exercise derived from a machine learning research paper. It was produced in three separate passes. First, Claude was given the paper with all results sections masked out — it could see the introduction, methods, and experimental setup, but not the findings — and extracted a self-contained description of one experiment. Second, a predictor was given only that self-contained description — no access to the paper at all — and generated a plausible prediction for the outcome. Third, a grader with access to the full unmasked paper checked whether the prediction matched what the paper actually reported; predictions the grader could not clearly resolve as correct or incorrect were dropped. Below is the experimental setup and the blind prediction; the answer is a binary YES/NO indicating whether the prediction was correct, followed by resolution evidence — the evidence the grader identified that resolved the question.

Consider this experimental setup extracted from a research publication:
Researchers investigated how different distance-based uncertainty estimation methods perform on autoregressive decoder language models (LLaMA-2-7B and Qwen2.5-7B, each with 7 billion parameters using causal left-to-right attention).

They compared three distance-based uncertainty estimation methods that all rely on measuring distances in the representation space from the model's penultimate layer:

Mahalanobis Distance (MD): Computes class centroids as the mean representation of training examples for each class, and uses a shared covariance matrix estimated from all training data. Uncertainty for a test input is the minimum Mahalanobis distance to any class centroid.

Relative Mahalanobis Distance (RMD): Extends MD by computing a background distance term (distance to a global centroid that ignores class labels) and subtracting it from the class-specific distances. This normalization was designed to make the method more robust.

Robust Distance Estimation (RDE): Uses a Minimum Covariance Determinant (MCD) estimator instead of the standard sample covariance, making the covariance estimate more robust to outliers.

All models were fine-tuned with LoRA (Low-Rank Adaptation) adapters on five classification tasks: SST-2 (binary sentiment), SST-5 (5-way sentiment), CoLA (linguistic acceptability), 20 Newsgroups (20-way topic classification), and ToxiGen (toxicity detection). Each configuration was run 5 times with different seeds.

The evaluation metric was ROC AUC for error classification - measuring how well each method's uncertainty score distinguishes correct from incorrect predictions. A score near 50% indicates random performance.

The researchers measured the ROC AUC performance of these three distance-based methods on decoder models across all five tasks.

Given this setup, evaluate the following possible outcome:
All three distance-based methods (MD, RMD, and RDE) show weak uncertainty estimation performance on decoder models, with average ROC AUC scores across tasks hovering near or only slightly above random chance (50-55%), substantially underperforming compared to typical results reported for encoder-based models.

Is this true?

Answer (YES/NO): NO